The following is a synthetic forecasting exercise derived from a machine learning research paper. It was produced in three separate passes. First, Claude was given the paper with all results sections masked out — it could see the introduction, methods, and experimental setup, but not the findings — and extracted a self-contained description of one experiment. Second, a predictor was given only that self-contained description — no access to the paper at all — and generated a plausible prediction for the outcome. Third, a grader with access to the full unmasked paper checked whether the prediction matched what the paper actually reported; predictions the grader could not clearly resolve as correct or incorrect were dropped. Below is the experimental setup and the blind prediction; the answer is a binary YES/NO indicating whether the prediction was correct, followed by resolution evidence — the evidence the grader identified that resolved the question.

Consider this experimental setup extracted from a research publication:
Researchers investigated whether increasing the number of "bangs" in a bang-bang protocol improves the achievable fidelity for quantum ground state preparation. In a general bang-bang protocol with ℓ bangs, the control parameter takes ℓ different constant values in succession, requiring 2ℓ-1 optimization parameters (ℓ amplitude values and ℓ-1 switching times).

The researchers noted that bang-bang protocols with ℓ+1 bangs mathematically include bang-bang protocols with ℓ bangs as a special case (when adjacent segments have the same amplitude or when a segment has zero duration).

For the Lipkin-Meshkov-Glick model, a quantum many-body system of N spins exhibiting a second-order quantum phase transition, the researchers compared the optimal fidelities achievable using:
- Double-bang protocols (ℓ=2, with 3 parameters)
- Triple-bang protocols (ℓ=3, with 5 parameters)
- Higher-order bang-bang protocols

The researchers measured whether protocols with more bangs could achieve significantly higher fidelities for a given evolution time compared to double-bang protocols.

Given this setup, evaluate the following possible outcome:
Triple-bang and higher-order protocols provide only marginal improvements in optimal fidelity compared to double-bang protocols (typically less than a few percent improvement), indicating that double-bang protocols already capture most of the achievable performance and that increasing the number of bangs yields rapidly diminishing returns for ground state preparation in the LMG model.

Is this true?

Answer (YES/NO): NO